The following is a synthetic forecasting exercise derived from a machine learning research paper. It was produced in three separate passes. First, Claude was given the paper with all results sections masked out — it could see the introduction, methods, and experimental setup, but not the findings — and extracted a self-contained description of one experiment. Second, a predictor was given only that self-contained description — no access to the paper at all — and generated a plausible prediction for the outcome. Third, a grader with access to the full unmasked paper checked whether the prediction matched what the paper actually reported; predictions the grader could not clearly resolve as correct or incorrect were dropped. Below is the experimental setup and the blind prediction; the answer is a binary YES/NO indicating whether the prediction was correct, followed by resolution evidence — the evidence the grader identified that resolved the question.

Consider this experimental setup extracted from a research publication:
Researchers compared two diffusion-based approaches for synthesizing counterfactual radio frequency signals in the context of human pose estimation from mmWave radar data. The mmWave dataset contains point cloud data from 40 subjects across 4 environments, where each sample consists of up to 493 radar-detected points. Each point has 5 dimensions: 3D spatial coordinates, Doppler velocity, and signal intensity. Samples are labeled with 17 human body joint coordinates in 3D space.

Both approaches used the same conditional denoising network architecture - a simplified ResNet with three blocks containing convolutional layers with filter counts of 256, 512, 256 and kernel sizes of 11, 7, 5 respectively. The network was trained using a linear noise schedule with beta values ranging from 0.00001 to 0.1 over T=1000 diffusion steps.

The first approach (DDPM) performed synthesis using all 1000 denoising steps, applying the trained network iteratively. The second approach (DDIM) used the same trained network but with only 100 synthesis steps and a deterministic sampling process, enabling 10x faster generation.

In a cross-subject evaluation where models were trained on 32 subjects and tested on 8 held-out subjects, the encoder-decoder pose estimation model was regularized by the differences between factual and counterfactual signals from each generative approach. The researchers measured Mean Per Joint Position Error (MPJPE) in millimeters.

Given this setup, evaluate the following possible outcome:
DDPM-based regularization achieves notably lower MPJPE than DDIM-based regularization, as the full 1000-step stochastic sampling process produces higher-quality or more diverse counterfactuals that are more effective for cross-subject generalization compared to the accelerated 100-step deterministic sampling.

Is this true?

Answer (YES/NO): NO